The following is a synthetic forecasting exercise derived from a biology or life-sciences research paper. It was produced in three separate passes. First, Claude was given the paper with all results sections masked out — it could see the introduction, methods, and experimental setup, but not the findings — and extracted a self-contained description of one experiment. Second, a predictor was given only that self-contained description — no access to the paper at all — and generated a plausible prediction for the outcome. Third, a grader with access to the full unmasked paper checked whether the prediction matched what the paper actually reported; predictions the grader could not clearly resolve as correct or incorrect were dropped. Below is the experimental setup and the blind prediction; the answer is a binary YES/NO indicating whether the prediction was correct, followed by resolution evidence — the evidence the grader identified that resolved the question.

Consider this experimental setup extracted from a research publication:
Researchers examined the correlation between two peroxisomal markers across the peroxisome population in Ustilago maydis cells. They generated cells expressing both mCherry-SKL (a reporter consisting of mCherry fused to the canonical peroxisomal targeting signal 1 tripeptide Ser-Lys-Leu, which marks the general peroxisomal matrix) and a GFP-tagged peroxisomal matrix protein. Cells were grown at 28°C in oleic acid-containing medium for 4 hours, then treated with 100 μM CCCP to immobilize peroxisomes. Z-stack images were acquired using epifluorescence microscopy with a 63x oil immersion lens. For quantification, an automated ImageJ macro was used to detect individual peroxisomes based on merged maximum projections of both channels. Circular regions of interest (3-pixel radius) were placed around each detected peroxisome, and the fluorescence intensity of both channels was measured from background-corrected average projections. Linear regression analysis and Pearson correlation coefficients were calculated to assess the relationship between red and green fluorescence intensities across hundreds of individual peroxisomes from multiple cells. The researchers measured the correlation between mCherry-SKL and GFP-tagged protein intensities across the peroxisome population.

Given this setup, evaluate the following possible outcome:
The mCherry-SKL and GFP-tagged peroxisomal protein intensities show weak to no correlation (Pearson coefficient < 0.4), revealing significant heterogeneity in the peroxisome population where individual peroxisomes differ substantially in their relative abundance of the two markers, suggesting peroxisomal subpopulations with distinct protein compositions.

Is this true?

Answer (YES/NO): YES